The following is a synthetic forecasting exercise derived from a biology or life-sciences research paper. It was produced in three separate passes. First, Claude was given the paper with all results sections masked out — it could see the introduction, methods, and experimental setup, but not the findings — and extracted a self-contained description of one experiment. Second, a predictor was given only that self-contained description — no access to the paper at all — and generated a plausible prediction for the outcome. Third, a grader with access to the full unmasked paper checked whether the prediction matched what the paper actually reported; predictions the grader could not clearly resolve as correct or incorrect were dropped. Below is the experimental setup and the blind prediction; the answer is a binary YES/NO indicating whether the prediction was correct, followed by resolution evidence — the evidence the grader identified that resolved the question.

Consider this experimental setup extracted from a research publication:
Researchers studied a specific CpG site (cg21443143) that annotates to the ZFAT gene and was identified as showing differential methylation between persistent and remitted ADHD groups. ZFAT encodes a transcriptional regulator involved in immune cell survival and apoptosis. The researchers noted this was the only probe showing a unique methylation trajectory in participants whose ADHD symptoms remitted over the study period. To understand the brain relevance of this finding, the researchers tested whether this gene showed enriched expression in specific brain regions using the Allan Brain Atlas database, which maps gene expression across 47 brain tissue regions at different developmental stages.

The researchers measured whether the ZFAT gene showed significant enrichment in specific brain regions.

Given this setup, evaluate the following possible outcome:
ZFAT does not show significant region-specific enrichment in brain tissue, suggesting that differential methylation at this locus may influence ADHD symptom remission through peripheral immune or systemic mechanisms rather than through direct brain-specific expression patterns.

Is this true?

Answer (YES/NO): NO